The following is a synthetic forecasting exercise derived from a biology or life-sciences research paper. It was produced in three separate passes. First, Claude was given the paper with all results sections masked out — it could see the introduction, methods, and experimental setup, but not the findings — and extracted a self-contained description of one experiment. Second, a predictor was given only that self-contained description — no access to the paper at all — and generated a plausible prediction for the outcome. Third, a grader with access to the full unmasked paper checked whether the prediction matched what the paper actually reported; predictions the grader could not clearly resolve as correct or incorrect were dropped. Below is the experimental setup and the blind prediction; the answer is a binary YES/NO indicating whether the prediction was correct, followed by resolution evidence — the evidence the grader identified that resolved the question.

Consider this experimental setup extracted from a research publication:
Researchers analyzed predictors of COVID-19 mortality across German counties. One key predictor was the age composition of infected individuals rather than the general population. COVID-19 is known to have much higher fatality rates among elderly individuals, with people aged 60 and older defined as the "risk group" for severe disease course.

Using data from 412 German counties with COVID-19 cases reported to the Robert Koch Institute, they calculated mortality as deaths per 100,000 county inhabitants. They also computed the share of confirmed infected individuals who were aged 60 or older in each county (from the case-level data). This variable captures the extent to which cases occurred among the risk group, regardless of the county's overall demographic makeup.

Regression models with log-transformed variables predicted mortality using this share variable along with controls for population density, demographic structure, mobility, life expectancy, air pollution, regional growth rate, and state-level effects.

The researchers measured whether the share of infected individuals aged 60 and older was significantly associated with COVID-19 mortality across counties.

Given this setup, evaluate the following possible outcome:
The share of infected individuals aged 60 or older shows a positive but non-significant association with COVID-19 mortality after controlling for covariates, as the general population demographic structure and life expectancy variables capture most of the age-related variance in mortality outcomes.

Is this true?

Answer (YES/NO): NO